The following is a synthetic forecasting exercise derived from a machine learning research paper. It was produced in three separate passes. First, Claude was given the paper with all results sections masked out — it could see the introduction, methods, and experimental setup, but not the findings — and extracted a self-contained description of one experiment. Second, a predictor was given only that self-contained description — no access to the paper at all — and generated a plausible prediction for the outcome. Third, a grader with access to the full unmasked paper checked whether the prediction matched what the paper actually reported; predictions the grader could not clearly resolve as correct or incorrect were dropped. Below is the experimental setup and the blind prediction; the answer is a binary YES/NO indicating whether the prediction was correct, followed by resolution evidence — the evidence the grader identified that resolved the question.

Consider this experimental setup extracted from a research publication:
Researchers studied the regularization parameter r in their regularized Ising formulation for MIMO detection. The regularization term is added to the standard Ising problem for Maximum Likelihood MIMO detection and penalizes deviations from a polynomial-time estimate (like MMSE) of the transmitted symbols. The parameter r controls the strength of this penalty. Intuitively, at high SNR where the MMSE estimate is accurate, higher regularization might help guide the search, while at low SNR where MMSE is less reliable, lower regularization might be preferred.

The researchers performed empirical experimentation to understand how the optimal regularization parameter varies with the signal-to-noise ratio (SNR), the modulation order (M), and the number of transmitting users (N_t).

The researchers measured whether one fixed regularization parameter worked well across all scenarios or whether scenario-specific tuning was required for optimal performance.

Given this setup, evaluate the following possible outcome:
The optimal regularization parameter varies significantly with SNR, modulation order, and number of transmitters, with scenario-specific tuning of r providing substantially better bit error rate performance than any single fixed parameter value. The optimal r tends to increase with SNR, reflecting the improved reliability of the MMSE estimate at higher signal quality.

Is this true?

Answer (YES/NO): NO